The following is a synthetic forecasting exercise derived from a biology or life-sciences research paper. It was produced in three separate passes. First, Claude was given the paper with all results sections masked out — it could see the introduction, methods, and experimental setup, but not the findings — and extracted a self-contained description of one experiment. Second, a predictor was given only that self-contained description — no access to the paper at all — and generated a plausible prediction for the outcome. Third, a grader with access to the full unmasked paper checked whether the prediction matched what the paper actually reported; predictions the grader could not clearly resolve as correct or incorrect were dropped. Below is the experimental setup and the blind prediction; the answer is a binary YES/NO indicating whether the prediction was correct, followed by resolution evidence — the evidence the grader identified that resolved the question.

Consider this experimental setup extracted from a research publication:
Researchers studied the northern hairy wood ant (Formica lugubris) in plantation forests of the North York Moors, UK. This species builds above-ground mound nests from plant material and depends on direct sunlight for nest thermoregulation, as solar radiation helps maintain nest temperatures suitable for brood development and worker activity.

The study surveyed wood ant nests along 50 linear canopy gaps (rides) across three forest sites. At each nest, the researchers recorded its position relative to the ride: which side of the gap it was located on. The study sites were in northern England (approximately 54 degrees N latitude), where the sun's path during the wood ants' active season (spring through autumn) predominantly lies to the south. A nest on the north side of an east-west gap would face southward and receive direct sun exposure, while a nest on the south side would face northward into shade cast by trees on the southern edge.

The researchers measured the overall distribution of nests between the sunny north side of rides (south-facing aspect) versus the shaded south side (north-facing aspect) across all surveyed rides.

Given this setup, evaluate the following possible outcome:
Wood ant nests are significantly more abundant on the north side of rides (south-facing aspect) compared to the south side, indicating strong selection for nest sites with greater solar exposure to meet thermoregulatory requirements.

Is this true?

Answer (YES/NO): YES